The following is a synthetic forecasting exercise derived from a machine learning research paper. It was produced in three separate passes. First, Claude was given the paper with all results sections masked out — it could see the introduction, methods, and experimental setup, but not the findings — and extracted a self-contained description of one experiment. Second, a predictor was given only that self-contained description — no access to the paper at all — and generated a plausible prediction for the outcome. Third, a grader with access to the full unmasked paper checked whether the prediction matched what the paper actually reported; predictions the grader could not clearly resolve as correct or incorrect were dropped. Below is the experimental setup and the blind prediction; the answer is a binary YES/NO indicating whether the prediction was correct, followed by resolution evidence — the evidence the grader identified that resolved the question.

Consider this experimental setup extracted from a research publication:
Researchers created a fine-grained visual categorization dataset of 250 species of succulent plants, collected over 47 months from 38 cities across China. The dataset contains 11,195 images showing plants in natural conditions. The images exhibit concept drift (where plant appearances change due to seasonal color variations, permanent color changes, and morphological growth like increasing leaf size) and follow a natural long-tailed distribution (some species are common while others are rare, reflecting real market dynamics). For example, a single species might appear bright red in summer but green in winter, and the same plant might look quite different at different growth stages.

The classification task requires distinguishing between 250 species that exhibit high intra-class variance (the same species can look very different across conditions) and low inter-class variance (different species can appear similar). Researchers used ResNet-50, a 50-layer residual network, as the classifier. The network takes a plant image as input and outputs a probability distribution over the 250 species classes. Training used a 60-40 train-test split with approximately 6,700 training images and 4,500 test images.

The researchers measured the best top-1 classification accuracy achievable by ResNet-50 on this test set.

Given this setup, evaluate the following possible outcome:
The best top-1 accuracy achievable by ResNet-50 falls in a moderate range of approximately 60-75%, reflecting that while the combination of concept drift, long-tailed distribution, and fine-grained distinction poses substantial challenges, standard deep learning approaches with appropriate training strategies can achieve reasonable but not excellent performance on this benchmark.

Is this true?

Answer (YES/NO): YES